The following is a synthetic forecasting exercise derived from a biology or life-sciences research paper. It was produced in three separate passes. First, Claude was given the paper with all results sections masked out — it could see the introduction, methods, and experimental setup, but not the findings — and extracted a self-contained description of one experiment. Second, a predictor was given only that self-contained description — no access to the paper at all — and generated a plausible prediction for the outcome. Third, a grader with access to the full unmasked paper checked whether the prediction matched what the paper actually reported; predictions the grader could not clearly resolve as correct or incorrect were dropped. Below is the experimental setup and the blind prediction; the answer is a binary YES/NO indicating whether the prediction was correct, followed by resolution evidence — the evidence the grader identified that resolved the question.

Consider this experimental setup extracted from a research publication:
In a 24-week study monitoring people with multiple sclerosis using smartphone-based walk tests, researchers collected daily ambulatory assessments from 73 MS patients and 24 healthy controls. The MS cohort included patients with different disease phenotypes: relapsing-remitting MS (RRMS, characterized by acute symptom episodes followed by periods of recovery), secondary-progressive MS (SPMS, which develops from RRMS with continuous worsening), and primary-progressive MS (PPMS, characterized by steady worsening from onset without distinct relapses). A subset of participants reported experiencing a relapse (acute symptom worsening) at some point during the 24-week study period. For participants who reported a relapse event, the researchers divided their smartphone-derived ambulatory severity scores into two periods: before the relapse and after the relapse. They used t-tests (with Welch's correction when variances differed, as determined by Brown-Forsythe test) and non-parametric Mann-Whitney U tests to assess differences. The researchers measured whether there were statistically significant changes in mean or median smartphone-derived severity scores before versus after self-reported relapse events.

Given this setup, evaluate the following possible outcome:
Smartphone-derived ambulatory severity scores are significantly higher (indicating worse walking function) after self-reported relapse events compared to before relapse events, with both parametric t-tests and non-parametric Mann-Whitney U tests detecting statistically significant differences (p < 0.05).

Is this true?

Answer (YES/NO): NO